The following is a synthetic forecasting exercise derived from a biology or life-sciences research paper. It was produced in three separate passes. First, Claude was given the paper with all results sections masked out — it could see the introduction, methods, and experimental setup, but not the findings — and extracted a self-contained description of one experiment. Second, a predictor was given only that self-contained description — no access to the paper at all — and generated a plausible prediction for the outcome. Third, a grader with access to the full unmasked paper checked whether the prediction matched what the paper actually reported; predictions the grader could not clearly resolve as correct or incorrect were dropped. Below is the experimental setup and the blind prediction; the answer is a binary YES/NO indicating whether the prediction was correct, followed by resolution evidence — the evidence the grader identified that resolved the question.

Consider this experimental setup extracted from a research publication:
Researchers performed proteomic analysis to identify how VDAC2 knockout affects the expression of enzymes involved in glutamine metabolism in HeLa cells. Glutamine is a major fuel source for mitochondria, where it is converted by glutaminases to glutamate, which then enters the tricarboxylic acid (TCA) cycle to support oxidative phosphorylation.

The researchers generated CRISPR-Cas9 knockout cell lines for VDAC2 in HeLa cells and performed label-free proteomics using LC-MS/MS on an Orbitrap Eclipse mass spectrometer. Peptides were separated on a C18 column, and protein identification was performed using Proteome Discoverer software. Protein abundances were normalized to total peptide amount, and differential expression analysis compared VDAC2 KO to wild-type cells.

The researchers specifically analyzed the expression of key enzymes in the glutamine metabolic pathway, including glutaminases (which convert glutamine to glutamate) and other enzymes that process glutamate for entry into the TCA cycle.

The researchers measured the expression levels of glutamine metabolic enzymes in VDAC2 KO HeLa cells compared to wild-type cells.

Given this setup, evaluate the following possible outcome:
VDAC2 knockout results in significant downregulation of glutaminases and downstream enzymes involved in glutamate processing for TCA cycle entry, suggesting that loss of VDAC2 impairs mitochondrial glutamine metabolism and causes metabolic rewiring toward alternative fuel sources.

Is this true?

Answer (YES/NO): YES